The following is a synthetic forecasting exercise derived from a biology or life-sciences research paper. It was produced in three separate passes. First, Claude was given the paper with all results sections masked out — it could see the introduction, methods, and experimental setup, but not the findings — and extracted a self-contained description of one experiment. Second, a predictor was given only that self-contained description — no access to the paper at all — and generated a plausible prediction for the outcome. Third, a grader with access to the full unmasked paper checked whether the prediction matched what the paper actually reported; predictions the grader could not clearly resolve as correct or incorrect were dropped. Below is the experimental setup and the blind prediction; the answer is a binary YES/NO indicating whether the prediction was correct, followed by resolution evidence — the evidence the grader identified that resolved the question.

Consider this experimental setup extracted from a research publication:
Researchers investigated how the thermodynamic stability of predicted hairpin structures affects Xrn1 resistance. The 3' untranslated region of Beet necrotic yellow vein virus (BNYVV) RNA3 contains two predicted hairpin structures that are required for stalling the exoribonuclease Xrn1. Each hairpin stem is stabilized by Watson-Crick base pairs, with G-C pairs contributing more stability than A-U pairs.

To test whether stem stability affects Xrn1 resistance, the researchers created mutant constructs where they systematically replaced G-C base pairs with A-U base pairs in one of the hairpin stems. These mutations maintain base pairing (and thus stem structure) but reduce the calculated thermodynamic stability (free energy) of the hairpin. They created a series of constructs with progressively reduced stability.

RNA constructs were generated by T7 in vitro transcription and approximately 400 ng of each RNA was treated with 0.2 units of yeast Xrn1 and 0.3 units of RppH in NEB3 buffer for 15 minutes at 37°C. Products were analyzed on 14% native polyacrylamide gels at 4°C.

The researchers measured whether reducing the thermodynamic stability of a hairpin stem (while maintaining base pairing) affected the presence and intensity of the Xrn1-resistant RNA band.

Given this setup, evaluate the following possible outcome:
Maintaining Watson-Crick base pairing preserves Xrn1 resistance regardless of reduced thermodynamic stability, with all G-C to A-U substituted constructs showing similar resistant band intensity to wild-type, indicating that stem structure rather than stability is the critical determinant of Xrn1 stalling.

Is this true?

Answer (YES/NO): YES